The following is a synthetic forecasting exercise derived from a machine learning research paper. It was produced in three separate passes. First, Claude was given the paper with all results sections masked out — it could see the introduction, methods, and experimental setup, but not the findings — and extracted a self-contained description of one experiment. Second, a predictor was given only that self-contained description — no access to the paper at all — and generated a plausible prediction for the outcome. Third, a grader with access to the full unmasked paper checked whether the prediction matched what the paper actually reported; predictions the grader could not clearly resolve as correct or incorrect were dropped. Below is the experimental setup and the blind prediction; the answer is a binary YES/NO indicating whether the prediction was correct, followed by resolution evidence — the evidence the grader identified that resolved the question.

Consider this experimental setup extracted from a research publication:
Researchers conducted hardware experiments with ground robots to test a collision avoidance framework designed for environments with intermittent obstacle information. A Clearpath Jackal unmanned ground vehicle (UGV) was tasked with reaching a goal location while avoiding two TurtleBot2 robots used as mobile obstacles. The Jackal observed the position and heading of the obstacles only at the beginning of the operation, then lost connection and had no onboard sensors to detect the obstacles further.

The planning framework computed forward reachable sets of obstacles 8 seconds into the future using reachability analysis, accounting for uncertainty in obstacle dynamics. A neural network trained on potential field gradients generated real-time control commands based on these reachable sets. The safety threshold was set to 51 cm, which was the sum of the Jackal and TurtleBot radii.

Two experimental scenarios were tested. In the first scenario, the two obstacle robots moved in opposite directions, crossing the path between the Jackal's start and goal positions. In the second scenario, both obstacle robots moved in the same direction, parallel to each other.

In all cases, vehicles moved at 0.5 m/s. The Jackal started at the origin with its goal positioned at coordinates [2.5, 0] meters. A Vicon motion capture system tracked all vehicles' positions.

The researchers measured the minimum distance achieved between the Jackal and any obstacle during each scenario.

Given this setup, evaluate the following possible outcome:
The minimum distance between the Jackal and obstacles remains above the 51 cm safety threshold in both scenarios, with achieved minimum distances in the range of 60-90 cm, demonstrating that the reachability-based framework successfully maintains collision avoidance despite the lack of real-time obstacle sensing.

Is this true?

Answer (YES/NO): NO